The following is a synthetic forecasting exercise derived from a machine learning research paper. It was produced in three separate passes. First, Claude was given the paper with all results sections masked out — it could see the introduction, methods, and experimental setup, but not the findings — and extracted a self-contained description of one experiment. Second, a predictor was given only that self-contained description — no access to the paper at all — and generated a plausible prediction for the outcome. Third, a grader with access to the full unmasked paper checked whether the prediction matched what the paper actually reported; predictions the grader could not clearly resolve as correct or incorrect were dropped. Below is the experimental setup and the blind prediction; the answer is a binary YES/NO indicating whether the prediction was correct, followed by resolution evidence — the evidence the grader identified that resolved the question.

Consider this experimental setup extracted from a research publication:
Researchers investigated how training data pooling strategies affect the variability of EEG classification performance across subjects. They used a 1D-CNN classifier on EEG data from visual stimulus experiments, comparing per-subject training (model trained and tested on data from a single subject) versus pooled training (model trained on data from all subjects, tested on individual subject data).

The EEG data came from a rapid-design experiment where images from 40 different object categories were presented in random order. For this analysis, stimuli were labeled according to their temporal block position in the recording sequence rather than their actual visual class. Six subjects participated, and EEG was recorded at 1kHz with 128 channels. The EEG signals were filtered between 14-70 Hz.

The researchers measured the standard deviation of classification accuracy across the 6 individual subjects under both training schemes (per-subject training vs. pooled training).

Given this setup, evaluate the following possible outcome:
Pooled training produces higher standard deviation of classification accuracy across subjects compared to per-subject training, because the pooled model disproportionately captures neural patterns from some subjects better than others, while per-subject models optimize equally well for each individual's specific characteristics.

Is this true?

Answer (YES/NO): NO